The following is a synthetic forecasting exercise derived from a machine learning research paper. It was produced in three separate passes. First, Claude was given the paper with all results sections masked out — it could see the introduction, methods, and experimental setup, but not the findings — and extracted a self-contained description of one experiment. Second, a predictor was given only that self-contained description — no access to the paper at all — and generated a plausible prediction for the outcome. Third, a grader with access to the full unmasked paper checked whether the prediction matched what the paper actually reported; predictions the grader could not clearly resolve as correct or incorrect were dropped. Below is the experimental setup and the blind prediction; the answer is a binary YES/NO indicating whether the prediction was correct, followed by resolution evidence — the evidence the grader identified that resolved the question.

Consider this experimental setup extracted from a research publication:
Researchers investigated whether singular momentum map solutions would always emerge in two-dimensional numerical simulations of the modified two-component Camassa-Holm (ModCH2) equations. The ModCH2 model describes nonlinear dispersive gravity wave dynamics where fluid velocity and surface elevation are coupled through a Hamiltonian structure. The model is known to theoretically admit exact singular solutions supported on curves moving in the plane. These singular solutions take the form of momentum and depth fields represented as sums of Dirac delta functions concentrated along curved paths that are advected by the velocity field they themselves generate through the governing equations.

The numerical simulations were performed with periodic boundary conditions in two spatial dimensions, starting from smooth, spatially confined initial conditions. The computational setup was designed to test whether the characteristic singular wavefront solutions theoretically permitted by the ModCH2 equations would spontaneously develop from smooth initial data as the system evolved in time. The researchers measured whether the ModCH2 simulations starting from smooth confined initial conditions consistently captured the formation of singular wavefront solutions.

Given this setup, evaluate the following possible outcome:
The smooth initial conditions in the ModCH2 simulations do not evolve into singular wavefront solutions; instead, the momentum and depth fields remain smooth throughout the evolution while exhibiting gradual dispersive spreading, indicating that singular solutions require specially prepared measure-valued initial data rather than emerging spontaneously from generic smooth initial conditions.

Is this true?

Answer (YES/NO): NO